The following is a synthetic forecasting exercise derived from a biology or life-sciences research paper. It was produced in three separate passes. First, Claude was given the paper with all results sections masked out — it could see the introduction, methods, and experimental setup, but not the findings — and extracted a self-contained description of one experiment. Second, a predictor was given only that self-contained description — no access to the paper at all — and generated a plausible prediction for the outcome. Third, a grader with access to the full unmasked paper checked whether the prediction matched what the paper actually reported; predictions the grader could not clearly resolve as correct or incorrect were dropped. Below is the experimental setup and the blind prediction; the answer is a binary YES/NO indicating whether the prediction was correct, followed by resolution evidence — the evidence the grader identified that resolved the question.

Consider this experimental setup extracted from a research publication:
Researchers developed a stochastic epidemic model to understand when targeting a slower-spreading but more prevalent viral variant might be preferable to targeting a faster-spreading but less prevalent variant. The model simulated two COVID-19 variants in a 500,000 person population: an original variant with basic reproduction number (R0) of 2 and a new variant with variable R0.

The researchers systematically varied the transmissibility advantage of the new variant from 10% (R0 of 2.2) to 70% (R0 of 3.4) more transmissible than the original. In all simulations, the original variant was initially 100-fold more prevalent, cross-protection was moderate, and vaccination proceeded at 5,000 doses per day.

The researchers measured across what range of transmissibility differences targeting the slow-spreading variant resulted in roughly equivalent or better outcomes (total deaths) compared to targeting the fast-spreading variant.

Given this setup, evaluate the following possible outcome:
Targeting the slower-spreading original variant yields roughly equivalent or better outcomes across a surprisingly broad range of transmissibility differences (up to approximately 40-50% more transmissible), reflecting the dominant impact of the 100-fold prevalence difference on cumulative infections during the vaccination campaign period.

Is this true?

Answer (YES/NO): YES